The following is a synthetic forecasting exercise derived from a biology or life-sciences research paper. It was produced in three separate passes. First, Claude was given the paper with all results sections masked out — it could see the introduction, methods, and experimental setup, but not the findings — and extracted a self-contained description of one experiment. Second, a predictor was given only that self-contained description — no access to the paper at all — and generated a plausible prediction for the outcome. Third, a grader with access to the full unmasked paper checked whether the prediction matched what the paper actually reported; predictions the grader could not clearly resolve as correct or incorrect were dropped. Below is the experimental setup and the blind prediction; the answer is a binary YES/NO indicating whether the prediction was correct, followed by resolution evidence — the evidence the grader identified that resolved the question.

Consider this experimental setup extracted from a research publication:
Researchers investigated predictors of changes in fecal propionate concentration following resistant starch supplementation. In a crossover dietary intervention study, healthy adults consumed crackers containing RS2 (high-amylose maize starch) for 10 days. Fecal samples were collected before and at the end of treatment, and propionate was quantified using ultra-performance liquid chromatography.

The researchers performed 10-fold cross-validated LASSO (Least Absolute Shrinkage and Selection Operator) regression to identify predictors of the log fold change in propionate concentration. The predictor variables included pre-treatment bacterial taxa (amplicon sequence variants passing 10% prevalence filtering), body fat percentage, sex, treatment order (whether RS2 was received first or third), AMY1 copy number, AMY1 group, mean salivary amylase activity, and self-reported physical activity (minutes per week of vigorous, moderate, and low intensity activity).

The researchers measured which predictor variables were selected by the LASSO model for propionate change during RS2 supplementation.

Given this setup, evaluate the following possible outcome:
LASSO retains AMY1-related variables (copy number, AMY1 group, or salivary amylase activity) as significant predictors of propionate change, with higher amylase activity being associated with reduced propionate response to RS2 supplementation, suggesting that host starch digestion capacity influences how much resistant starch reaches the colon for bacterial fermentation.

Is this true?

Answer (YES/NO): NO